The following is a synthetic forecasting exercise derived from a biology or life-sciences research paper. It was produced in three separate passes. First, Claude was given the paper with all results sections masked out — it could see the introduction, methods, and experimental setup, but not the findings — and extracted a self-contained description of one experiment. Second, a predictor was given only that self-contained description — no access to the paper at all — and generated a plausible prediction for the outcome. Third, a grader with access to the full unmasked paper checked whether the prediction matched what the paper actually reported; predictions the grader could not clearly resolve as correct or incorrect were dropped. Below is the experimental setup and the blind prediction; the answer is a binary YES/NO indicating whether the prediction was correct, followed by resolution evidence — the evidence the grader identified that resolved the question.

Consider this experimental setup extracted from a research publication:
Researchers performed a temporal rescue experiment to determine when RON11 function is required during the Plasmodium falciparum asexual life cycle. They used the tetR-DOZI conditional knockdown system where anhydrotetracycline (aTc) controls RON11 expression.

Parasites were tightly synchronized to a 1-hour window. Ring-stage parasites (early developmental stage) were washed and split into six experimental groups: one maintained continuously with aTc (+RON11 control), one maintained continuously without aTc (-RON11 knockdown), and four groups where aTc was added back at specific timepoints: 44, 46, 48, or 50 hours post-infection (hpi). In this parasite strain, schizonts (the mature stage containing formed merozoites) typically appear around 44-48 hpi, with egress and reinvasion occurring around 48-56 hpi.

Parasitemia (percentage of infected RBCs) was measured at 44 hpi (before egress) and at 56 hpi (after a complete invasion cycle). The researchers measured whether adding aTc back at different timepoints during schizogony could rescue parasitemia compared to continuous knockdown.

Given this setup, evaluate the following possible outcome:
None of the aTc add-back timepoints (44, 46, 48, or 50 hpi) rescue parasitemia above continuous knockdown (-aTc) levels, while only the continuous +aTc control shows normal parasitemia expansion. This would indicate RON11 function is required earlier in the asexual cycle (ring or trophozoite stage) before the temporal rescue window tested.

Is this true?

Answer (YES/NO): NO